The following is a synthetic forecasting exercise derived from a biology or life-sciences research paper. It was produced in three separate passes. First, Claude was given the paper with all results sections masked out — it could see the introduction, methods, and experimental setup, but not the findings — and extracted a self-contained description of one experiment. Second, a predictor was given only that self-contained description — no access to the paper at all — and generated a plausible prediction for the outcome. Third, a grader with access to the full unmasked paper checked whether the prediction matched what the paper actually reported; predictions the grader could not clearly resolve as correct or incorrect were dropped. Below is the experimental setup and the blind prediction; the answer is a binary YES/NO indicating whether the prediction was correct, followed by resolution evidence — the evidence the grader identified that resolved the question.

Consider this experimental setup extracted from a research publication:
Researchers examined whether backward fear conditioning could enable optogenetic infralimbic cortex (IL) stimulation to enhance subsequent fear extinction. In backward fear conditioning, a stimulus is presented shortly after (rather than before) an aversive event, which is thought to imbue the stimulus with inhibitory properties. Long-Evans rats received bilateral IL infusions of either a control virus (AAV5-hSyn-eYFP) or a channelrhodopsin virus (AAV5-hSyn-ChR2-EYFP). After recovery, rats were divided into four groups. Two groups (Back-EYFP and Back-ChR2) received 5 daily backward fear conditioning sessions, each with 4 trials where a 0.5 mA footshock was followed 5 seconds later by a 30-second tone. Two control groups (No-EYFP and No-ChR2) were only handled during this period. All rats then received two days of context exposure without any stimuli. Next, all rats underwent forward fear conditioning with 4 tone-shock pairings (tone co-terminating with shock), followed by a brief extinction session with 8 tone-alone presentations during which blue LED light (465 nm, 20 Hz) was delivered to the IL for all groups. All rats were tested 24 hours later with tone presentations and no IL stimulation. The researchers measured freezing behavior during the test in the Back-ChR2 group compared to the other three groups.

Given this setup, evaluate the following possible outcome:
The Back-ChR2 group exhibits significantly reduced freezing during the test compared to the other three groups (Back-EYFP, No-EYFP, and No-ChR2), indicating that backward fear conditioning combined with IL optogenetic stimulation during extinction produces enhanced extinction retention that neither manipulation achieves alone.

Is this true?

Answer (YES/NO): YES